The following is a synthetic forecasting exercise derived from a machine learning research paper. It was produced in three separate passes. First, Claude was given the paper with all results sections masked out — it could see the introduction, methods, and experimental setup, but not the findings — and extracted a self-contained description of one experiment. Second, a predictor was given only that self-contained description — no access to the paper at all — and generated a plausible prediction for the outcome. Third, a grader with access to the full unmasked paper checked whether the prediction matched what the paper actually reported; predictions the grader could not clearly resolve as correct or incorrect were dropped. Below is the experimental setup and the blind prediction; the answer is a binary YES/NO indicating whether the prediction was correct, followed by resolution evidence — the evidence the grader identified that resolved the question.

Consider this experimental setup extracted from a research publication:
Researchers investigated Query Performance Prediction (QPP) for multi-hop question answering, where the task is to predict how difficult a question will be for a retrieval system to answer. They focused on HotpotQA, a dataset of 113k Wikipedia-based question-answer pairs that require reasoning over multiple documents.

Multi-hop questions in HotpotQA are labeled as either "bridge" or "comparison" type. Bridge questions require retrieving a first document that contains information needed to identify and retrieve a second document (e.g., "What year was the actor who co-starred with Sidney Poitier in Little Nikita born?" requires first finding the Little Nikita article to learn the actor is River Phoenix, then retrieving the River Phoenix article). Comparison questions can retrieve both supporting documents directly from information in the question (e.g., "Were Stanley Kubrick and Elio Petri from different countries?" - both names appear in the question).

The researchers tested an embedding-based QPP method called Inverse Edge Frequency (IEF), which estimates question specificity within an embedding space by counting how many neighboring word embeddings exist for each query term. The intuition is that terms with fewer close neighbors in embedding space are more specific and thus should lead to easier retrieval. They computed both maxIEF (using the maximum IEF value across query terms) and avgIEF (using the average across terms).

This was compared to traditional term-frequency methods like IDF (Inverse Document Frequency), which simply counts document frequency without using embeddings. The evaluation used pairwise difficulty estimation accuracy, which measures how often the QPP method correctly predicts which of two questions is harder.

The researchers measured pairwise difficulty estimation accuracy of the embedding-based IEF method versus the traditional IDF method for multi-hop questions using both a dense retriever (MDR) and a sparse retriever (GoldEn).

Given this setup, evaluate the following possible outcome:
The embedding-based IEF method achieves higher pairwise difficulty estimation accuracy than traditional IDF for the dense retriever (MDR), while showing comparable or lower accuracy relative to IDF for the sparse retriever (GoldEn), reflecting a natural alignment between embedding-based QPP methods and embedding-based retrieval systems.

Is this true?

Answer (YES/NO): NO